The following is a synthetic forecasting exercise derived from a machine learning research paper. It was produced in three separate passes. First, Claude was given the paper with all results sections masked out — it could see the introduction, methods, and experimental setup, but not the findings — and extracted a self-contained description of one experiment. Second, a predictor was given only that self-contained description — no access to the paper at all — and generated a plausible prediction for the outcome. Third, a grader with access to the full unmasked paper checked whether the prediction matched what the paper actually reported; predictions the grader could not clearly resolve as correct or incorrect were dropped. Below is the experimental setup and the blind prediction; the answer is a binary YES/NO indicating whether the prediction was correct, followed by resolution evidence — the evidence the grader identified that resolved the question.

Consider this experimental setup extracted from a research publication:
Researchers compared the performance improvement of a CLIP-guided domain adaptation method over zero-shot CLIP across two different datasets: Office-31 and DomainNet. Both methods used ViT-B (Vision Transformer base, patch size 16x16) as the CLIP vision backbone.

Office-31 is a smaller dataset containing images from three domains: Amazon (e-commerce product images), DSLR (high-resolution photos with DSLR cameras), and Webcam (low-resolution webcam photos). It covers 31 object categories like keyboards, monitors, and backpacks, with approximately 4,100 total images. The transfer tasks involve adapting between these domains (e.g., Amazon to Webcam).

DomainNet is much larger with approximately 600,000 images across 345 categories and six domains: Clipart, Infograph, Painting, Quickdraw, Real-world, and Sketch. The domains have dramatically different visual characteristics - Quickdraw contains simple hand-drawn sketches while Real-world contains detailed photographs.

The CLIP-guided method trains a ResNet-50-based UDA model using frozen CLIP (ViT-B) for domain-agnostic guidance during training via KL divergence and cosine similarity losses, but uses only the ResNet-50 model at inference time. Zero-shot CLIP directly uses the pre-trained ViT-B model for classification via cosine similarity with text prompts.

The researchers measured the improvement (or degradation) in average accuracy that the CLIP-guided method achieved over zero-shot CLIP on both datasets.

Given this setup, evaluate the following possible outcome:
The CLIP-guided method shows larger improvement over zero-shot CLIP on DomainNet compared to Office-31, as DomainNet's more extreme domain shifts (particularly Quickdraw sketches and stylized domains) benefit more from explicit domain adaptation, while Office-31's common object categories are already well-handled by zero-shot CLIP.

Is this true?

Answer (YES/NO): NO